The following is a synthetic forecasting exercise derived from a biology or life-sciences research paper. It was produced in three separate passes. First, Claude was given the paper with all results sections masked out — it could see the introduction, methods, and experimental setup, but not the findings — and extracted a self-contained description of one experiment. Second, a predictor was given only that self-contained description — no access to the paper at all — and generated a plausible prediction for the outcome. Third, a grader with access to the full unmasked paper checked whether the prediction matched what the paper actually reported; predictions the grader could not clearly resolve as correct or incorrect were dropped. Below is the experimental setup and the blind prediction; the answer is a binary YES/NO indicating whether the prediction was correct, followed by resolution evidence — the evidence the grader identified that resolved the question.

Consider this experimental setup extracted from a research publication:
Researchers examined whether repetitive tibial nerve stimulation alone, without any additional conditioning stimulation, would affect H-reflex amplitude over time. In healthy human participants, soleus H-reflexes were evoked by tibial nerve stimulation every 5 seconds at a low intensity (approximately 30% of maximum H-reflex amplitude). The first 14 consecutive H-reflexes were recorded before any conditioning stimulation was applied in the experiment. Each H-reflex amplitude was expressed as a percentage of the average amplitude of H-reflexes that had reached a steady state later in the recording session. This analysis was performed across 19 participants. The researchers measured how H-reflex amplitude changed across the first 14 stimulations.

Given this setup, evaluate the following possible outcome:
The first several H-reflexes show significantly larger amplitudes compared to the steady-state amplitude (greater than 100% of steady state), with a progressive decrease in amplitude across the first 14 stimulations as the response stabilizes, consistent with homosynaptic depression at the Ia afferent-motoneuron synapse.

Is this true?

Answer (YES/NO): NO